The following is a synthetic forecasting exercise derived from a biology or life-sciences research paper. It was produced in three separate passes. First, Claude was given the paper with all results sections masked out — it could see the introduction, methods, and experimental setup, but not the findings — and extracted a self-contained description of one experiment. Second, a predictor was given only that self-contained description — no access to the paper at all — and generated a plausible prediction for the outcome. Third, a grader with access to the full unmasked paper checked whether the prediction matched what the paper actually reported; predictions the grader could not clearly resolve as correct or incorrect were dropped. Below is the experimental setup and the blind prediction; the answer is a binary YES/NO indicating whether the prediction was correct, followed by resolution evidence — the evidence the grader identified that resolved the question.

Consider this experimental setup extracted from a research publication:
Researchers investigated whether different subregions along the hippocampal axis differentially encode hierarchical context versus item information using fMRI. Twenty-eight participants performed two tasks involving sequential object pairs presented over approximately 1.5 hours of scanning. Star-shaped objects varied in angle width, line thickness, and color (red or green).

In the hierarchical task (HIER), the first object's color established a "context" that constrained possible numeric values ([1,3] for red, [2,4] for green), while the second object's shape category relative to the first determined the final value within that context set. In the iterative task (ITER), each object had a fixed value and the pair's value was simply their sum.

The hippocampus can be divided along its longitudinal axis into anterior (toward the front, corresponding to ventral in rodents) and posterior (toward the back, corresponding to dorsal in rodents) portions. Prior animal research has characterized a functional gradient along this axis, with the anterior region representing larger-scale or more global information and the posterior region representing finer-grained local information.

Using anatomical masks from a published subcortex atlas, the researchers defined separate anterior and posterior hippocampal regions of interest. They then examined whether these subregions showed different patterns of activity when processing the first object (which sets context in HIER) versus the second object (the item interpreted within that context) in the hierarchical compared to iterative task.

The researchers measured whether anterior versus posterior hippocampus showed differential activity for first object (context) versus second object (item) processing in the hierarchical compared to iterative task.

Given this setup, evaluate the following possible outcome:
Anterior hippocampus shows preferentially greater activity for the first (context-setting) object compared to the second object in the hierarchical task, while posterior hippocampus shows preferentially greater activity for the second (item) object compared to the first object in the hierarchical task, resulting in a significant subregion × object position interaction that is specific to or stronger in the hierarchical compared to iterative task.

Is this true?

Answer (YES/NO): NO